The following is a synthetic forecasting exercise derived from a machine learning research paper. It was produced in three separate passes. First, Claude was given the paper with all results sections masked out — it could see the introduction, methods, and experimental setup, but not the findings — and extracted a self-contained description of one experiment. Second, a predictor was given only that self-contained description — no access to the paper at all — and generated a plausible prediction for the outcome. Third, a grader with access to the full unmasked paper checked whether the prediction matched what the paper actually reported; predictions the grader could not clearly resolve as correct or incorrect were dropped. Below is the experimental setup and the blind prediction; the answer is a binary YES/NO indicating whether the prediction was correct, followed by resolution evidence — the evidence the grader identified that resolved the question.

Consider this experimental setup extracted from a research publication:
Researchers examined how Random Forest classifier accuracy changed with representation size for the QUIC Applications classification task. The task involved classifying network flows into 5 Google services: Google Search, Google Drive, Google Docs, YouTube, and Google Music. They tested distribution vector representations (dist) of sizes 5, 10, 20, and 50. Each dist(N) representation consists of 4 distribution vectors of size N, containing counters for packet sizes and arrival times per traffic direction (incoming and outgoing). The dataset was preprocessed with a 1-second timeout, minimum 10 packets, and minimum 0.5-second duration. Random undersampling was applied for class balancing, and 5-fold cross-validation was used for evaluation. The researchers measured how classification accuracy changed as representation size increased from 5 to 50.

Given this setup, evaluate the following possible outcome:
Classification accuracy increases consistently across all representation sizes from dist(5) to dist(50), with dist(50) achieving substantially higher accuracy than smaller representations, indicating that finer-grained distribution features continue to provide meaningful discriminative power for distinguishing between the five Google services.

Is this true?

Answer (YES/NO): NO